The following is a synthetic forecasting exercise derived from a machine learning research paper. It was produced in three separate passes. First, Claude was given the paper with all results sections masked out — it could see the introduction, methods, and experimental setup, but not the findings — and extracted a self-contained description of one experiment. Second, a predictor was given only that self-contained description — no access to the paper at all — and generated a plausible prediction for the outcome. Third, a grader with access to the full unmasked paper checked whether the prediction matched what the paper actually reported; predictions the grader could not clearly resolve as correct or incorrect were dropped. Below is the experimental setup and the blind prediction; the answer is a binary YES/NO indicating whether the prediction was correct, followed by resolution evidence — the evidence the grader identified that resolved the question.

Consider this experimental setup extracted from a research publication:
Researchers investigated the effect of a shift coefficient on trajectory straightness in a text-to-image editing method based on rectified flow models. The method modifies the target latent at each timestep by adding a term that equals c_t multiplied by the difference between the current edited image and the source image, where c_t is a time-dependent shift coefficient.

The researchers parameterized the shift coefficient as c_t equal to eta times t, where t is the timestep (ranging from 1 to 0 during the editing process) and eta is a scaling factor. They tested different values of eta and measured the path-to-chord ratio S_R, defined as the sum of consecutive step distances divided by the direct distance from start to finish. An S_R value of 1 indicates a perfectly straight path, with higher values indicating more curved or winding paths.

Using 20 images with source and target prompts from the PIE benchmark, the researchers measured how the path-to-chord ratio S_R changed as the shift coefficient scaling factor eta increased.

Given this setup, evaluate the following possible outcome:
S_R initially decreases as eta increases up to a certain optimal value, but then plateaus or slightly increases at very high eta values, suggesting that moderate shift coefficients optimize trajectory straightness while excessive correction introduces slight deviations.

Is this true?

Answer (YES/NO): NO